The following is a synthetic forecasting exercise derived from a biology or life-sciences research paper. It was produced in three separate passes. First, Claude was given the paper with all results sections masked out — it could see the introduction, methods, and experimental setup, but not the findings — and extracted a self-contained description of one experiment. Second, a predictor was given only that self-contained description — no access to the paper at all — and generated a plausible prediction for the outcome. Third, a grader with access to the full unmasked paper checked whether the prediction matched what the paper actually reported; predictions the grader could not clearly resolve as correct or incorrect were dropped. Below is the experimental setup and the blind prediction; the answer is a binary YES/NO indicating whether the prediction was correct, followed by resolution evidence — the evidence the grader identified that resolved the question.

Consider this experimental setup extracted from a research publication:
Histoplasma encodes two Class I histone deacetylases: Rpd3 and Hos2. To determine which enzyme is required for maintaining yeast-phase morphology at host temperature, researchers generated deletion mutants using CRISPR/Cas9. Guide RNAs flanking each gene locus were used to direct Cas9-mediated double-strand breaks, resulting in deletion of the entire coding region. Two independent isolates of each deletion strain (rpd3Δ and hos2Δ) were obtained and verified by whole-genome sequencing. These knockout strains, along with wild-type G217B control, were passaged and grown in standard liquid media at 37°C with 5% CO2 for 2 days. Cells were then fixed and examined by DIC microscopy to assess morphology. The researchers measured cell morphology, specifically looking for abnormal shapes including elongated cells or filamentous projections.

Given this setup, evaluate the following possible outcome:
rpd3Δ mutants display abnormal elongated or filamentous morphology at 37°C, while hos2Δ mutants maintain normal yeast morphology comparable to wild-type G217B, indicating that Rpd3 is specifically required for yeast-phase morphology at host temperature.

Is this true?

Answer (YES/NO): YES